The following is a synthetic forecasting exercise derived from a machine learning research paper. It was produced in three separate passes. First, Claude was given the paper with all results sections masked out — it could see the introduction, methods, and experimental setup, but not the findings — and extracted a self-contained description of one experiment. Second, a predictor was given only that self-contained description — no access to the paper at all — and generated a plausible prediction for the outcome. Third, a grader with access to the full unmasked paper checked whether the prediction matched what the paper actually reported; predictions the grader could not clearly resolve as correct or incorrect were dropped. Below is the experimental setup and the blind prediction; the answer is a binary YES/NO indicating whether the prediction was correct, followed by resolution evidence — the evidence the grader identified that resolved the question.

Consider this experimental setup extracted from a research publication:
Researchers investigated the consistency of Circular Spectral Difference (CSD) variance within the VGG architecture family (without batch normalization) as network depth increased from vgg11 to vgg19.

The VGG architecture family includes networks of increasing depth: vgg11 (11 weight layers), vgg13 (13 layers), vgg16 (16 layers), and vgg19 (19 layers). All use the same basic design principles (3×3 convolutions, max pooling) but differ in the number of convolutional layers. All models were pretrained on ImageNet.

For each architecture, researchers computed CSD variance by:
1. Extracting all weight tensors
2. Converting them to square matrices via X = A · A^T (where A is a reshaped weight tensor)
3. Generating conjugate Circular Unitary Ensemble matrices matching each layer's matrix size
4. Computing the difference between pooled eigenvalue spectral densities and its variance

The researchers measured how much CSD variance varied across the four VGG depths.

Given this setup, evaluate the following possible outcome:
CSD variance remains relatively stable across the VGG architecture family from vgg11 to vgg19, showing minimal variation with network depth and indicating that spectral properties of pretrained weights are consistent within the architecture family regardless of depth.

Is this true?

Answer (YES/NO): YES